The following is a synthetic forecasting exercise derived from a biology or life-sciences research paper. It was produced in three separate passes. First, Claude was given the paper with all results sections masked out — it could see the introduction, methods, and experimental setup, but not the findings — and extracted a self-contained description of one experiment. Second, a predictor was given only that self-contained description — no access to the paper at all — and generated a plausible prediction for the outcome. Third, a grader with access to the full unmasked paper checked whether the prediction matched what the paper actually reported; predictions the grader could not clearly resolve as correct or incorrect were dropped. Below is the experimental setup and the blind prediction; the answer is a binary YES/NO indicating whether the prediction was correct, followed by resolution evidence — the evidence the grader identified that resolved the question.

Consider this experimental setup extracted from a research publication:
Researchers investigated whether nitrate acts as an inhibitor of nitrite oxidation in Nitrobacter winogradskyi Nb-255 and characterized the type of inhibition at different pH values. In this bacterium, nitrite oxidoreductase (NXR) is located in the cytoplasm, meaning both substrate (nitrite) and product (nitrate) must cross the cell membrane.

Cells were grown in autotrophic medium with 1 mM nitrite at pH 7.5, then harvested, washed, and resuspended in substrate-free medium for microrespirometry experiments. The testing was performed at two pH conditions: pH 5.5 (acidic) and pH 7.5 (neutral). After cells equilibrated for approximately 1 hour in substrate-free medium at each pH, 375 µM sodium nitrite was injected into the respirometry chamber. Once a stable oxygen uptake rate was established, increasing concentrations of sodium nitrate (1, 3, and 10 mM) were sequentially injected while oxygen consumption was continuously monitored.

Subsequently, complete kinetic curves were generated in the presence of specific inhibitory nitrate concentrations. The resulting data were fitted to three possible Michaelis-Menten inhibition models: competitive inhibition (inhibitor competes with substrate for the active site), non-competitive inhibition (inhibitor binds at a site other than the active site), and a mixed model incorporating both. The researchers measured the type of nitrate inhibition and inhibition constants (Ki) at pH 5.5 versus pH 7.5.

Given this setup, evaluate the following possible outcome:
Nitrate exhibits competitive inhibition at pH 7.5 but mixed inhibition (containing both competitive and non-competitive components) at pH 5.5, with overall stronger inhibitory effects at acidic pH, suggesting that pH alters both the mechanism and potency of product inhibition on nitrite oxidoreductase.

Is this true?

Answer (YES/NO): NO